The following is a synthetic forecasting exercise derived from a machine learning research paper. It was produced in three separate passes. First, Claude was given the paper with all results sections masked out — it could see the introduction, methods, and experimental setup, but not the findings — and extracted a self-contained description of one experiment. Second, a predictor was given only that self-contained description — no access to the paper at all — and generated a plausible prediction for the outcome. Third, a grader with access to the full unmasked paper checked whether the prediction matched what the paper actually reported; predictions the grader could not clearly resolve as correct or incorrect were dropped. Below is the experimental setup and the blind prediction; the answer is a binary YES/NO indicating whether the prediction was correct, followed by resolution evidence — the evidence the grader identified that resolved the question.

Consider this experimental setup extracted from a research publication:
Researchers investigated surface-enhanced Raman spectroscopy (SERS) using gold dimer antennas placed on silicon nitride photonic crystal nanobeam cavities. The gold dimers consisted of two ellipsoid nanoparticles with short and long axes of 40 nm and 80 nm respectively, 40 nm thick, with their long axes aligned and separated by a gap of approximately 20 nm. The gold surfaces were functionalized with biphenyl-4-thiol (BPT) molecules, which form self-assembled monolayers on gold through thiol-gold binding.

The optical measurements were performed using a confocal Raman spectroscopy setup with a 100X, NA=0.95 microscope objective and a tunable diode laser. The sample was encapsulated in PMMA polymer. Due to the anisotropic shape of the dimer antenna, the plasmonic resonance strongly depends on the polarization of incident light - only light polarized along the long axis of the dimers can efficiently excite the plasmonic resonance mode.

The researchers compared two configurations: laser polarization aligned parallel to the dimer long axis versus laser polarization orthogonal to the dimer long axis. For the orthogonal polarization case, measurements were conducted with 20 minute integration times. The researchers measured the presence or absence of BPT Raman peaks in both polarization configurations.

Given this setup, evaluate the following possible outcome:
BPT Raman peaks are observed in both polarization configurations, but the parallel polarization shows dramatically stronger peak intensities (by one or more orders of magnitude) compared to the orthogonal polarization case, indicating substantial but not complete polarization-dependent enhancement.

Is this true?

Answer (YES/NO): NO